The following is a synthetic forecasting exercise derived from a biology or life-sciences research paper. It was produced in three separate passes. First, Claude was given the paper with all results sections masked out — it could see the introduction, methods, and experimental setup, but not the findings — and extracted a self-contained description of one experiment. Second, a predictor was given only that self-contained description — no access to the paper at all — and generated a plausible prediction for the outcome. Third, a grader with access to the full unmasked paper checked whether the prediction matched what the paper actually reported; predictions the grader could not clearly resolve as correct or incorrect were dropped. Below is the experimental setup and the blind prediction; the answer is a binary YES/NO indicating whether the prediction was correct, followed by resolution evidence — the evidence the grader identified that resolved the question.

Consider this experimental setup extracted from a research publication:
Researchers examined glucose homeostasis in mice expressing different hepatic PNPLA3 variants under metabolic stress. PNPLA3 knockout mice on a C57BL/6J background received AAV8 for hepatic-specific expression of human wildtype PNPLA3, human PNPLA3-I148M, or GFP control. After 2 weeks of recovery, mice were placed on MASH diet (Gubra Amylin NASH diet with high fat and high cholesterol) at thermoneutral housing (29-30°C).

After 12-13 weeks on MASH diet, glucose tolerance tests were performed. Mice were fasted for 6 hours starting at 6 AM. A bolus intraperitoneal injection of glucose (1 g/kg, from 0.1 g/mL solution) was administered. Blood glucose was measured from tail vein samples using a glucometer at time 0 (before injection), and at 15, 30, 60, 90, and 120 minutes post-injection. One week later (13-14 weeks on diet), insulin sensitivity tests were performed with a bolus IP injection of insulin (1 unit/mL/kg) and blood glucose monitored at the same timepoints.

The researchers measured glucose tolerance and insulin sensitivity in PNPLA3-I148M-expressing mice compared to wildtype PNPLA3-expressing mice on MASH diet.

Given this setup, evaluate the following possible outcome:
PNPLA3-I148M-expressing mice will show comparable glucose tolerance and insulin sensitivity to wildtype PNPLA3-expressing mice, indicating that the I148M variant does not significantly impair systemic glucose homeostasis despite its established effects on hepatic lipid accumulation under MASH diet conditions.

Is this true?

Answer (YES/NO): YES